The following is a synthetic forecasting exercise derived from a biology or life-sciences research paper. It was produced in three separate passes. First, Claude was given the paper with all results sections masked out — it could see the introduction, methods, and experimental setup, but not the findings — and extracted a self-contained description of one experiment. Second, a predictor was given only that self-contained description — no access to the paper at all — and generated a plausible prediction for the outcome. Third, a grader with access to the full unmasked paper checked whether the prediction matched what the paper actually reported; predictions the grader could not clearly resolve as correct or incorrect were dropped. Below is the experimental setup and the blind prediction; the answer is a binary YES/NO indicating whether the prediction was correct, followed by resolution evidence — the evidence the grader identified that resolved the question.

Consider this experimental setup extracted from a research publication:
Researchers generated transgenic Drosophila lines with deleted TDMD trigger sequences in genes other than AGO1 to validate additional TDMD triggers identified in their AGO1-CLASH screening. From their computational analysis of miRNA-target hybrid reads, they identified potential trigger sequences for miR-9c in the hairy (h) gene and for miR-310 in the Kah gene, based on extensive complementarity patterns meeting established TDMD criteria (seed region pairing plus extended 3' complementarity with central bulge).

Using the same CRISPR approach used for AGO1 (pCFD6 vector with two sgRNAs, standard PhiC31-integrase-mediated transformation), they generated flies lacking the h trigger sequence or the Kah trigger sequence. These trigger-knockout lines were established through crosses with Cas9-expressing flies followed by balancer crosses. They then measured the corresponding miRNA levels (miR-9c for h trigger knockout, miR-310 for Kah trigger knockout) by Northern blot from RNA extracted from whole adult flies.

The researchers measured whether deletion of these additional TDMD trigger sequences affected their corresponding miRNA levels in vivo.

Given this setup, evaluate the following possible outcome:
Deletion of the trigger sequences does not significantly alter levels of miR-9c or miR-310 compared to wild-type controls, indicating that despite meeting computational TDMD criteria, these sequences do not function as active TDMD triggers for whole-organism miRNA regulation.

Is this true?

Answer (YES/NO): YES